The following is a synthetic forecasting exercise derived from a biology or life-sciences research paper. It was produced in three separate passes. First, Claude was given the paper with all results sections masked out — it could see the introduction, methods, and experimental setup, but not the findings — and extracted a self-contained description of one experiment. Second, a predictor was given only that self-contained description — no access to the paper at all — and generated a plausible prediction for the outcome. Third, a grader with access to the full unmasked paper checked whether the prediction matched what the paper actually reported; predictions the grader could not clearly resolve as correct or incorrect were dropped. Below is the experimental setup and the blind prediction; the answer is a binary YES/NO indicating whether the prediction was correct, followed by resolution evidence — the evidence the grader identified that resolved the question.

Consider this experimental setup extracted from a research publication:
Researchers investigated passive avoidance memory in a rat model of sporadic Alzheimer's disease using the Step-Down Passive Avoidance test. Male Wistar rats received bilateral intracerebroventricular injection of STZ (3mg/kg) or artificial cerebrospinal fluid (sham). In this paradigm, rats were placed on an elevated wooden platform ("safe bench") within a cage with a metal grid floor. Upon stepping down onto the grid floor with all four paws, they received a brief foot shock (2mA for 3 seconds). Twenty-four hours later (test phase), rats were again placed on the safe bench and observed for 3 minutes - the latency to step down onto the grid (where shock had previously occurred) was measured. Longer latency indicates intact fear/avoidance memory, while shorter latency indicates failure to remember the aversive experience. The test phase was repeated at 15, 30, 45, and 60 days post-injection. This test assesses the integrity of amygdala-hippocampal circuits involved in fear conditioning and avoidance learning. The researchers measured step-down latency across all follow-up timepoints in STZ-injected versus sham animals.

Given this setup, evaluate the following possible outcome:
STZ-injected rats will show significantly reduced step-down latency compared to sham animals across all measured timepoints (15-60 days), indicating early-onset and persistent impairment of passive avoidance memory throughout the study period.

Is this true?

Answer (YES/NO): YES